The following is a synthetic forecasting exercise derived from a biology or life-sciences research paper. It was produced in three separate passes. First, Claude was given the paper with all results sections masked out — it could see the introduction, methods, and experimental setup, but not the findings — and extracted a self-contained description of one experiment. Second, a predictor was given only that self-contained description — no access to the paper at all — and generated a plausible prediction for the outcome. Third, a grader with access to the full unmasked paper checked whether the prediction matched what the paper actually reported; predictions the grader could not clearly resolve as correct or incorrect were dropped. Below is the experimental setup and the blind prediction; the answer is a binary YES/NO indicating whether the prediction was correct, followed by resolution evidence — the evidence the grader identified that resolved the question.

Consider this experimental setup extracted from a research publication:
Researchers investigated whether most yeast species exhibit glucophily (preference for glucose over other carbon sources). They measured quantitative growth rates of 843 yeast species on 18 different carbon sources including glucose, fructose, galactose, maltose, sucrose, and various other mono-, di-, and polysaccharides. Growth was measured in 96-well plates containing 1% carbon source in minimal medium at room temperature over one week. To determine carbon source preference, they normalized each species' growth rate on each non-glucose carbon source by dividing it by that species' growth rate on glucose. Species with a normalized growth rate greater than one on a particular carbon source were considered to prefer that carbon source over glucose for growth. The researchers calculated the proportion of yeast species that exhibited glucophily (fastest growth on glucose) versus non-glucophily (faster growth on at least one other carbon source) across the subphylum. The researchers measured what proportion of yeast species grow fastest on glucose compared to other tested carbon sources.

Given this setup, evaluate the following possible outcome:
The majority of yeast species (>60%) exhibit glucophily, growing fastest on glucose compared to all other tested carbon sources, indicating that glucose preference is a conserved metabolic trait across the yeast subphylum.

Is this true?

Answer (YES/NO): YES